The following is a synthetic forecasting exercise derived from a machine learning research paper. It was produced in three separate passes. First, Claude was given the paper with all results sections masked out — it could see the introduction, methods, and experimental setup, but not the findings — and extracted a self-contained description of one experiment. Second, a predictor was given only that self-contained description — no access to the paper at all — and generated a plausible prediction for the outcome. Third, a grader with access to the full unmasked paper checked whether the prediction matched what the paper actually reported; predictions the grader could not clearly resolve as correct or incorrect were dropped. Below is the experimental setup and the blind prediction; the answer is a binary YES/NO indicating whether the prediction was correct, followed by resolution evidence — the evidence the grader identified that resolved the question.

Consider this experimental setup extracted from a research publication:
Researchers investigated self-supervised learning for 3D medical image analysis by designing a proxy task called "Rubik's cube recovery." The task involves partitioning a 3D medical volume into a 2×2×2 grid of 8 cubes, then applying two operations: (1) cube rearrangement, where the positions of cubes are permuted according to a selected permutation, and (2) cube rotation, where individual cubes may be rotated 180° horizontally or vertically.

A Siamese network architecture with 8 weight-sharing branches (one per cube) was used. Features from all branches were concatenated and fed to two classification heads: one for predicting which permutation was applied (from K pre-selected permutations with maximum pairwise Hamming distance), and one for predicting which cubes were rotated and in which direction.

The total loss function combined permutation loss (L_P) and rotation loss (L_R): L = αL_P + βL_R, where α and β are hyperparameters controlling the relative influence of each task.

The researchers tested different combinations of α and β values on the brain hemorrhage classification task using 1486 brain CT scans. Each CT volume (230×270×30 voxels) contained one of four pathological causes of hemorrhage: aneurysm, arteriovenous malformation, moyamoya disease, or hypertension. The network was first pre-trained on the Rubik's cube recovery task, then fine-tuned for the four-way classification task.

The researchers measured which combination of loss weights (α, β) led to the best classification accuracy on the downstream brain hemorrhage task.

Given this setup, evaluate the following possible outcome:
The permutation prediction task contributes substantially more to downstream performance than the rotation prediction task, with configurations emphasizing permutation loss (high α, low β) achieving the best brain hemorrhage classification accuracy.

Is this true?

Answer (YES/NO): NO